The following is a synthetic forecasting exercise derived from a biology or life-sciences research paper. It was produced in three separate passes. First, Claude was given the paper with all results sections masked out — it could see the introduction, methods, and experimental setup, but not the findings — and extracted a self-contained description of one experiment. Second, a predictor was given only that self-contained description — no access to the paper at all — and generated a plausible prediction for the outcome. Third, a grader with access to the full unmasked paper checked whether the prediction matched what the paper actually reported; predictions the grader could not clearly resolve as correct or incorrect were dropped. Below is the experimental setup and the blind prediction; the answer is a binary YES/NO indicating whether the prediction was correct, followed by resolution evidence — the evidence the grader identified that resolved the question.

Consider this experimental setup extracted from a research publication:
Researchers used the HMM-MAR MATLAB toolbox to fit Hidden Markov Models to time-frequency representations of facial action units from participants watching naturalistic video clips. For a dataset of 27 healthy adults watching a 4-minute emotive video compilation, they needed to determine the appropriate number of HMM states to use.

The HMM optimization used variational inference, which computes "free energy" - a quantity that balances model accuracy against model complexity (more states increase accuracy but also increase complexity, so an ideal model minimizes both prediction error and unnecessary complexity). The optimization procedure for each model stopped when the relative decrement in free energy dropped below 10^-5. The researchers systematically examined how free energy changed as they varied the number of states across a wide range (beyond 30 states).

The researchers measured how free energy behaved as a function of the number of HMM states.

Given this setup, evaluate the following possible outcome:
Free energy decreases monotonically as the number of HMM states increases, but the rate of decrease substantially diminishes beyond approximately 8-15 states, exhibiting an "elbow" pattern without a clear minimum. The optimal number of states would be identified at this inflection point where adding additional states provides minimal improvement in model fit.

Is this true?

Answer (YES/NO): NO